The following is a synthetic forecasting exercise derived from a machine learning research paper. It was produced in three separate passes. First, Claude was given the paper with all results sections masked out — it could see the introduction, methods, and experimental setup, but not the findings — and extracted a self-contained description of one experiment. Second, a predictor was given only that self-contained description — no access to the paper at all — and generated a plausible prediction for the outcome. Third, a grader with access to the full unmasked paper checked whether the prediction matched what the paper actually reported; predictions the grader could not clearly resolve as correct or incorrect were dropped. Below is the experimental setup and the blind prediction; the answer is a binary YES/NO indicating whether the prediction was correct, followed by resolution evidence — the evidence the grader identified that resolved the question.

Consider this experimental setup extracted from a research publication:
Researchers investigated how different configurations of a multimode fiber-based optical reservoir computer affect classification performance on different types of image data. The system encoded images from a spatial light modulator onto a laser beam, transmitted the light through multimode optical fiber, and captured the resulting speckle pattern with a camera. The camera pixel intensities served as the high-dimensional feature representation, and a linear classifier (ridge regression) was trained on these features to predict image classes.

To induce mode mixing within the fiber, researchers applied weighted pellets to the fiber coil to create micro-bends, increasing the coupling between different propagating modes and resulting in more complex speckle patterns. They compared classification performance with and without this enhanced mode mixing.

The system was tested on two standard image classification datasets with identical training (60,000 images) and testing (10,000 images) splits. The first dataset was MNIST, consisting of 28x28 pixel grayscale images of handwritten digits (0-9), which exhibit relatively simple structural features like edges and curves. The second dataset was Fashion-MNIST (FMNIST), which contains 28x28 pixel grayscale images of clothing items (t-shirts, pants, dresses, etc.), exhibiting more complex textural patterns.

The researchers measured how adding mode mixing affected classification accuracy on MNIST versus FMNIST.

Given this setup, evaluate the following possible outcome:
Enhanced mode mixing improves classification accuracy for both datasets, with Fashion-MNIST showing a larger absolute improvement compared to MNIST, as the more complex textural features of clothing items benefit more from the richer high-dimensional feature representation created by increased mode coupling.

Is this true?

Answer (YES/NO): NO